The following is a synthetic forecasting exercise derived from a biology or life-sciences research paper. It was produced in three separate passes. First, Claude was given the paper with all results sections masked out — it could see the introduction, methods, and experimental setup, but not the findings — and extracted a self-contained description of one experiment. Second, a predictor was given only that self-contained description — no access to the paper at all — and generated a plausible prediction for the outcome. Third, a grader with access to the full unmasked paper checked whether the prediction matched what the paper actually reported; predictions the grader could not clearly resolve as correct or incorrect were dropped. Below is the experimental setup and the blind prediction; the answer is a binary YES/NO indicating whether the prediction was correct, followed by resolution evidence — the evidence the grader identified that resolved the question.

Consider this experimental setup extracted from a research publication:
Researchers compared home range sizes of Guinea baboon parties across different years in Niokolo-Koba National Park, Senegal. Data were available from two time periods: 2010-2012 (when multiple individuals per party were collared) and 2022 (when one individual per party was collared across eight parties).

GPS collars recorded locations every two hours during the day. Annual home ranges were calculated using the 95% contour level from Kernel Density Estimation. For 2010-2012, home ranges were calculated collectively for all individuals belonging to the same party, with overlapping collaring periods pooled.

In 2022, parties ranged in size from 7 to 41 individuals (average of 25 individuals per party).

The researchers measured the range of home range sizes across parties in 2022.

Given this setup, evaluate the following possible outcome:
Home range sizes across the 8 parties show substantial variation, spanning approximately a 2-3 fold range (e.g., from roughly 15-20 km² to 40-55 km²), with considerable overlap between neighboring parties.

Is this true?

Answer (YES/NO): YES